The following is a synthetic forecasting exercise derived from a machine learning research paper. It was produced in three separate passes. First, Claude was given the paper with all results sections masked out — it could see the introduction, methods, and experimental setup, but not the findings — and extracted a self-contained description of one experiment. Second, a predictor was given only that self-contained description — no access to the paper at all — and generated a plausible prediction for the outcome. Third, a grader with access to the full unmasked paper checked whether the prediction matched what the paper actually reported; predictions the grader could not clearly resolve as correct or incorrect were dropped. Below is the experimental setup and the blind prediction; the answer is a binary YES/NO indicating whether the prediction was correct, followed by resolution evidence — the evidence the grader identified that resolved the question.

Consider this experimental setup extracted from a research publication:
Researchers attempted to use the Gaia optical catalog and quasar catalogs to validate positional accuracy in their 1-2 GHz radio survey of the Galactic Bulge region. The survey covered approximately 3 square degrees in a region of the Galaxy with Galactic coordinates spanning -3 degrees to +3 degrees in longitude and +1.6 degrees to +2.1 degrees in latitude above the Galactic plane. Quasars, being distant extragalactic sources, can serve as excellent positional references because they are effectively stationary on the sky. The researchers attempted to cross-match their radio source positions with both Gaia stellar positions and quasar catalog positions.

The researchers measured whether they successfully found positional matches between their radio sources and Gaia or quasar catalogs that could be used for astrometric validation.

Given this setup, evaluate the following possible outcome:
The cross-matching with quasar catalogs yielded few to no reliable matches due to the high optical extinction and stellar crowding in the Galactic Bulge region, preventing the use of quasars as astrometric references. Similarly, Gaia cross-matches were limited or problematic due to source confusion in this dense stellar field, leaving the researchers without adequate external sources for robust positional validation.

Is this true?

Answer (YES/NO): YES